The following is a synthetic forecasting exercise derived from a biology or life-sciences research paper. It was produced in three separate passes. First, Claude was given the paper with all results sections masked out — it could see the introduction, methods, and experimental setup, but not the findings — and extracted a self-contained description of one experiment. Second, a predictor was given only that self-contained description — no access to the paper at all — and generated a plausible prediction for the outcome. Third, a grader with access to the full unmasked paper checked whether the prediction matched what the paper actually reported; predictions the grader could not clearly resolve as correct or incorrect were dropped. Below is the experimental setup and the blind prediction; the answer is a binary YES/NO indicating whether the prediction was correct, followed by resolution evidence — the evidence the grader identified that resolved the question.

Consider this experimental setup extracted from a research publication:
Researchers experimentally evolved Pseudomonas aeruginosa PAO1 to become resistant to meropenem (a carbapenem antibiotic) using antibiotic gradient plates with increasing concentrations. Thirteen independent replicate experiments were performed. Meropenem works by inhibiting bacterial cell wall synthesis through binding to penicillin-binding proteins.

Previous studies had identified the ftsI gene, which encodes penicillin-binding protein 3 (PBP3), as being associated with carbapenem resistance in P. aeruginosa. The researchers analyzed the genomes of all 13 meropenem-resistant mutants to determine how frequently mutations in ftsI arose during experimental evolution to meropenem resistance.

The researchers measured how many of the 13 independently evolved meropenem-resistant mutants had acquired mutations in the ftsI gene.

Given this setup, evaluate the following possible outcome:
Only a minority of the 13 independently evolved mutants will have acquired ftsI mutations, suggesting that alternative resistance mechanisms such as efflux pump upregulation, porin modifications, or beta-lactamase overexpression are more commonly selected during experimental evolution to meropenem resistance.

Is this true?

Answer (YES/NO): YES